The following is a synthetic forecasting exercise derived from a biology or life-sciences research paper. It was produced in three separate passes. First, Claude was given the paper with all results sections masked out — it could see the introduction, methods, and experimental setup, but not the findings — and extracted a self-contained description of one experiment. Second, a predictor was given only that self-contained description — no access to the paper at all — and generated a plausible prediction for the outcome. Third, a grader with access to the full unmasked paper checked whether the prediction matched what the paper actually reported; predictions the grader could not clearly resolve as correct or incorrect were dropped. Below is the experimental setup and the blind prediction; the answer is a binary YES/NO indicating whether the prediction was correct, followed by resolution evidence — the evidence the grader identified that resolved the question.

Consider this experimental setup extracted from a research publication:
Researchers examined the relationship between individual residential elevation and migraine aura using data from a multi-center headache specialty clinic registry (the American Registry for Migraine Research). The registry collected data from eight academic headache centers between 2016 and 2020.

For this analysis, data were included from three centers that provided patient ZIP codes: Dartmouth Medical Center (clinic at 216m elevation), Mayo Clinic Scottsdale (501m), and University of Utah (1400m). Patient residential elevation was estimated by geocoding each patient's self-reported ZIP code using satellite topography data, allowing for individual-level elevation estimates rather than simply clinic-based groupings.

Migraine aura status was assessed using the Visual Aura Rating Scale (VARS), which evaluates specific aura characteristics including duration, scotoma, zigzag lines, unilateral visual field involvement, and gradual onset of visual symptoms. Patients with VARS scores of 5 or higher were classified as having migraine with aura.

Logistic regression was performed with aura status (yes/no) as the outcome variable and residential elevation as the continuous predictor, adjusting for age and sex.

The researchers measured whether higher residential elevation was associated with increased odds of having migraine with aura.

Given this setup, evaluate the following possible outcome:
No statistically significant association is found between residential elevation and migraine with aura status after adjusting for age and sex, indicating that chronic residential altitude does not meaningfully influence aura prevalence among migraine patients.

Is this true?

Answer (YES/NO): NO